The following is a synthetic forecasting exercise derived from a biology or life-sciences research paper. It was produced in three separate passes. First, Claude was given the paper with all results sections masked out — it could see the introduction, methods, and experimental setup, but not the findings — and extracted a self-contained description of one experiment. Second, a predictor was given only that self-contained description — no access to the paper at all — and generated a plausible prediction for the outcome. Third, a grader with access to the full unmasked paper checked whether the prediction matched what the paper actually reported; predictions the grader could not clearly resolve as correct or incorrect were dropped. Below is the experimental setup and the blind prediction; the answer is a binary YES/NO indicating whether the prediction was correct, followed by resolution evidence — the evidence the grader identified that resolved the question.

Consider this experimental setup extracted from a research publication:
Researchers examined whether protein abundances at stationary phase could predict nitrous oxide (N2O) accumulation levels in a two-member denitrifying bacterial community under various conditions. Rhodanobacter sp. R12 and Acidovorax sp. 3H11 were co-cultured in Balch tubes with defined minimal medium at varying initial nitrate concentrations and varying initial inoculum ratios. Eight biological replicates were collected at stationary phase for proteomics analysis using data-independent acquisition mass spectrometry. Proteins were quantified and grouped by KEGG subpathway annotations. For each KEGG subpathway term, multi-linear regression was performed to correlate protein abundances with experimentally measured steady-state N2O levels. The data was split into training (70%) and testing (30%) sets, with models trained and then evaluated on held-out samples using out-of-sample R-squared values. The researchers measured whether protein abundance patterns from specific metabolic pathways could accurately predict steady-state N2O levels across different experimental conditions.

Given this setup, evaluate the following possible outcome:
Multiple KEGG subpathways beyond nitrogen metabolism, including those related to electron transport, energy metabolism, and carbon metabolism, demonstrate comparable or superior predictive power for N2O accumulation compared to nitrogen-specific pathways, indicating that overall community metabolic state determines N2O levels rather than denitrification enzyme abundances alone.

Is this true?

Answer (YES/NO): NO